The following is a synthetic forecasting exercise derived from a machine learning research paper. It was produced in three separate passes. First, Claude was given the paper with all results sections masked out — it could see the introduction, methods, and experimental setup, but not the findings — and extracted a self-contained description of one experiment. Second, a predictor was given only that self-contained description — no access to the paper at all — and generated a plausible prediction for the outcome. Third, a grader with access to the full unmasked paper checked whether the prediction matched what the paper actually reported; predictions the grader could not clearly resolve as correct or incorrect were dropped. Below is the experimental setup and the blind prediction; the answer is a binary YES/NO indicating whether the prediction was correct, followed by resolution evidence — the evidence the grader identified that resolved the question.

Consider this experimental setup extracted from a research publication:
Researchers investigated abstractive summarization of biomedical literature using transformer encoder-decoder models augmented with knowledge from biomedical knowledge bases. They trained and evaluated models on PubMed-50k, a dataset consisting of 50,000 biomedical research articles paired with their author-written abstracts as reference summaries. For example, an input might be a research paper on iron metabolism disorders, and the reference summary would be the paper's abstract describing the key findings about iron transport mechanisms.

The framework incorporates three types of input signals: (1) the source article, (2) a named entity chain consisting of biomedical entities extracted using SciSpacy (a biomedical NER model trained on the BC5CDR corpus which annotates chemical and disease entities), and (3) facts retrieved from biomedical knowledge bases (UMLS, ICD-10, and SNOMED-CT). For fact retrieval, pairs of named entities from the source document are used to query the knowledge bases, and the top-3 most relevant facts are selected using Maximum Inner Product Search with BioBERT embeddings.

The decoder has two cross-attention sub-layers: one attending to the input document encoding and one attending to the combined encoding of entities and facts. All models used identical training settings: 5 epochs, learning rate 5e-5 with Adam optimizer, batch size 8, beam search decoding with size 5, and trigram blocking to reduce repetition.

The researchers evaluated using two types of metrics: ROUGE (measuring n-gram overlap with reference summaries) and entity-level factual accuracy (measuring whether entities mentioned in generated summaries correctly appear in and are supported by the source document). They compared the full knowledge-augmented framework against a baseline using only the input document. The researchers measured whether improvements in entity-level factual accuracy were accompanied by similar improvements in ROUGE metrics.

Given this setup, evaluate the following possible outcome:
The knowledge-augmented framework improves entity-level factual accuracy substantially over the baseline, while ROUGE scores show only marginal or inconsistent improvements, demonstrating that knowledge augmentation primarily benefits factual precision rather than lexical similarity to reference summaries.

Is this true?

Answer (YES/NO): NO